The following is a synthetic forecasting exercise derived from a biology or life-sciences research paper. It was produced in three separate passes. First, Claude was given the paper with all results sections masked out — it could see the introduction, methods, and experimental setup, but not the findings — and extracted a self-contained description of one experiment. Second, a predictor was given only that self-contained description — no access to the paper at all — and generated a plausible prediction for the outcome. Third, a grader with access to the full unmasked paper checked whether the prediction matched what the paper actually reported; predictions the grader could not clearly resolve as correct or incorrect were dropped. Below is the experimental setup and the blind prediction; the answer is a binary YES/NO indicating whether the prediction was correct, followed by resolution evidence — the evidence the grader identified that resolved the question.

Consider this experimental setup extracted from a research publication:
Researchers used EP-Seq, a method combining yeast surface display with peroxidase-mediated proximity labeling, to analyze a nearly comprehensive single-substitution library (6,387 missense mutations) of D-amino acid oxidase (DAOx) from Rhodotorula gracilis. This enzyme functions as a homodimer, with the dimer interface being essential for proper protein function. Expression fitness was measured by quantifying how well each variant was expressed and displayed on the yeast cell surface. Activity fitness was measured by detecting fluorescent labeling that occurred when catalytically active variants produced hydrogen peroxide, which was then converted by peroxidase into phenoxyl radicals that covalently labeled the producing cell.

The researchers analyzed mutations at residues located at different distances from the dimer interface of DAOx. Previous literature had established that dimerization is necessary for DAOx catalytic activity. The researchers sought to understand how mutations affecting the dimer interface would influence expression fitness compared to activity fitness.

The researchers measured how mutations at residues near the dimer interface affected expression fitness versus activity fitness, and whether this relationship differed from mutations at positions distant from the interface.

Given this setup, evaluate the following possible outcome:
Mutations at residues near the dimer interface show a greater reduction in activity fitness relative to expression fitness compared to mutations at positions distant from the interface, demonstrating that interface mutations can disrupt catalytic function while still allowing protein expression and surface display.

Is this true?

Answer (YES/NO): YES